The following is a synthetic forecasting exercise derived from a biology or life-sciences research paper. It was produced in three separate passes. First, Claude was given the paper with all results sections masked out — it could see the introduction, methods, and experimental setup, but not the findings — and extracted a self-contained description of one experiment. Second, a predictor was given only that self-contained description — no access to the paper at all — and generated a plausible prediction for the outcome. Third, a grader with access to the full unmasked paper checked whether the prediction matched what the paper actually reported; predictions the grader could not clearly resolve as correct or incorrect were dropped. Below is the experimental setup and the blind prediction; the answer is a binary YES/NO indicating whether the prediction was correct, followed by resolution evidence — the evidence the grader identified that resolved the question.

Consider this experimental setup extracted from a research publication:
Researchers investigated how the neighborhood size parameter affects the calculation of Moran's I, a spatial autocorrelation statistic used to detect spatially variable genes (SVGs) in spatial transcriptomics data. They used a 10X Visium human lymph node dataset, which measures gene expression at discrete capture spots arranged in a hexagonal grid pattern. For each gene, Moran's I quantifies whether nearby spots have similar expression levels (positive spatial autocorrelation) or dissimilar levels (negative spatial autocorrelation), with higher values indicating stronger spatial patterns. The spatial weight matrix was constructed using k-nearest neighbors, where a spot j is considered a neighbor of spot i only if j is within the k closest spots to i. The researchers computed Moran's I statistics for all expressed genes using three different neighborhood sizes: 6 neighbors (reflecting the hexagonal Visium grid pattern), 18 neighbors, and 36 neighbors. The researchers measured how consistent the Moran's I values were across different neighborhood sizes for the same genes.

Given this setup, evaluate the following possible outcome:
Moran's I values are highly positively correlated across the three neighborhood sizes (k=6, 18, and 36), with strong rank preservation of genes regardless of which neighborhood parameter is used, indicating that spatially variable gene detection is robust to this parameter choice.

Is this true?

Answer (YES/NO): YES